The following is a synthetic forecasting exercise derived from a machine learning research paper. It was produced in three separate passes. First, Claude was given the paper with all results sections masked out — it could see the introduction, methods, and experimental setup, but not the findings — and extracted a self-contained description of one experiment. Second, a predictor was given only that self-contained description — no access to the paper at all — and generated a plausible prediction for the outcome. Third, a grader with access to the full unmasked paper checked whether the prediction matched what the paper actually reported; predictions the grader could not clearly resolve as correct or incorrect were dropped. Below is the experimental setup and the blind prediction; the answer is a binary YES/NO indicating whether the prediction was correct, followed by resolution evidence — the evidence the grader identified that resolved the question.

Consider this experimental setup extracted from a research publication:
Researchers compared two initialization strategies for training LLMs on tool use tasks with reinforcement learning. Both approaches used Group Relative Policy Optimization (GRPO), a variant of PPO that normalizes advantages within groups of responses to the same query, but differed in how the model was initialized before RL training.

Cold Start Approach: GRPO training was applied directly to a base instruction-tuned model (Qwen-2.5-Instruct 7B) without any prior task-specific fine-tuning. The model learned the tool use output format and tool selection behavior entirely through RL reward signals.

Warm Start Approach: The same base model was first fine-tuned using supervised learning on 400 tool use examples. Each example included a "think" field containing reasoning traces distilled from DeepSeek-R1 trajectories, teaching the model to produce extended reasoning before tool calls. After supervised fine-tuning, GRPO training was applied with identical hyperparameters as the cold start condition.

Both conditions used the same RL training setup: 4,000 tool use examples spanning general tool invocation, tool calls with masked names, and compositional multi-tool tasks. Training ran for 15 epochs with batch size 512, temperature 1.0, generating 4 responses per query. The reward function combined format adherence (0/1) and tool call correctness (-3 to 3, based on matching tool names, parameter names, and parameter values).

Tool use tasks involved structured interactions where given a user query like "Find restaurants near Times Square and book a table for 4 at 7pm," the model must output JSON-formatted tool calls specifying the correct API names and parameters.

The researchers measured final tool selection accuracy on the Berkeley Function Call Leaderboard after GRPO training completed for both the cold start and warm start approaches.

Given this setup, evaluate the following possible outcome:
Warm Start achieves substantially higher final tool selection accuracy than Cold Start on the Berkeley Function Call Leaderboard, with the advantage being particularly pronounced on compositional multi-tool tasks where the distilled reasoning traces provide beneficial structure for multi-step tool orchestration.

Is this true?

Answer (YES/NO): NO